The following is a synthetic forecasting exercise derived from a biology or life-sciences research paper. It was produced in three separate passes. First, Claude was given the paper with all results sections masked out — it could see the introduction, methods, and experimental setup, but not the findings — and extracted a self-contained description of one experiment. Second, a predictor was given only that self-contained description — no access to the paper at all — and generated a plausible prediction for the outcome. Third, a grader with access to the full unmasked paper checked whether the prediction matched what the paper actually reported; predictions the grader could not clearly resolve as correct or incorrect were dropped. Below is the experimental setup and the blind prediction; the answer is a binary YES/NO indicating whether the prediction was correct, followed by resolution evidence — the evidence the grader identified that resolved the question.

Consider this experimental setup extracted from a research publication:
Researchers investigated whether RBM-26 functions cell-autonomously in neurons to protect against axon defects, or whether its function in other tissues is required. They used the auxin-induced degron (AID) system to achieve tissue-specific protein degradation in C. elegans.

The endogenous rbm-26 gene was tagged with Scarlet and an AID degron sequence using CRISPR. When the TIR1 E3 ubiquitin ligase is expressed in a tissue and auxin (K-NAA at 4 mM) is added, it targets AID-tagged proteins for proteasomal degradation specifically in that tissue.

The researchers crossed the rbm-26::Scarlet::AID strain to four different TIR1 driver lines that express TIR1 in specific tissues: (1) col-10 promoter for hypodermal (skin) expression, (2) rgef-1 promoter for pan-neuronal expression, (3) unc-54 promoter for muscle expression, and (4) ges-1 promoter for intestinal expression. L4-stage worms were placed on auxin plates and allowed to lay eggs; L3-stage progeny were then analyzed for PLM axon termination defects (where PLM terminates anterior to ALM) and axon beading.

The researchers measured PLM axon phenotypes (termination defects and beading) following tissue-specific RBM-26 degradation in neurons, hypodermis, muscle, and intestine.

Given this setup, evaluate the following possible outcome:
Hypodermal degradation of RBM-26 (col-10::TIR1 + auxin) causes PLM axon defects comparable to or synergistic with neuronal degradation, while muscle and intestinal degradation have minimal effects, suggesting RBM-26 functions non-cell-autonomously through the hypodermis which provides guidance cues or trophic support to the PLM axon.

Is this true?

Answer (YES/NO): NO